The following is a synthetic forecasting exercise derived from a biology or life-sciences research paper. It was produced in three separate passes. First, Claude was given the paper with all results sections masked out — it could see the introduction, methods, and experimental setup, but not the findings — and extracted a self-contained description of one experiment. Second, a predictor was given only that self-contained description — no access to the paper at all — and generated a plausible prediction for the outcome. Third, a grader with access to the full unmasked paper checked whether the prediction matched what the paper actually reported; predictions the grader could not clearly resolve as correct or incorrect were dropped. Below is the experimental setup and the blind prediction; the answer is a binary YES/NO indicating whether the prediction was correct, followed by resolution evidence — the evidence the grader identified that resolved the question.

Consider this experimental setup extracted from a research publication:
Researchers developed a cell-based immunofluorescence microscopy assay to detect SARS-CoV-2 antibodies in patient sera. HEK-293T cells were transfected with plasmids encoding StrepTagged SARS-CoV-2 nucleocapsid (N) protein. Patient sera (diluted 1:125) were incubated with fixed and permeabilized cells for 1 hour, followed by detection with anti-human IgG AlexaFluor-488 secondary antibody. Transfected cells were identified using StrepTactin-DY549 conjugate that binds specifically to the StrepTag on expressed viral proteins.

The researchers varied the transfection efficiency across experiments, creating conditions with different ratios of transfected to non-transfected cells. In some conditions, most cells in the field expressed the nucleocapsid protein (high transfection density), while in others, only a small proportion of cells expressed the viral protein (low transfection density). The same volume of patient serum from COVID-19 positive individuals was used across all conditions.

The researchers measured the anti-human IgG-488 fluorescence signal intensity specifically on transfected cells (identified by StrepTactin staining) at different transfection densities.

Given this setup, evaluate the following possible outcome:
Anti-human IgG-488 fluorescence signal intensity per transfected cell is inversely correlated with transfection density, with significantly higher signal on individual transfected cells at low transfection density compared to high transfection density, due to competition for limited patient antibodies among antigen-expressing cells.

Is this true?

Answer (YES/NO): YES